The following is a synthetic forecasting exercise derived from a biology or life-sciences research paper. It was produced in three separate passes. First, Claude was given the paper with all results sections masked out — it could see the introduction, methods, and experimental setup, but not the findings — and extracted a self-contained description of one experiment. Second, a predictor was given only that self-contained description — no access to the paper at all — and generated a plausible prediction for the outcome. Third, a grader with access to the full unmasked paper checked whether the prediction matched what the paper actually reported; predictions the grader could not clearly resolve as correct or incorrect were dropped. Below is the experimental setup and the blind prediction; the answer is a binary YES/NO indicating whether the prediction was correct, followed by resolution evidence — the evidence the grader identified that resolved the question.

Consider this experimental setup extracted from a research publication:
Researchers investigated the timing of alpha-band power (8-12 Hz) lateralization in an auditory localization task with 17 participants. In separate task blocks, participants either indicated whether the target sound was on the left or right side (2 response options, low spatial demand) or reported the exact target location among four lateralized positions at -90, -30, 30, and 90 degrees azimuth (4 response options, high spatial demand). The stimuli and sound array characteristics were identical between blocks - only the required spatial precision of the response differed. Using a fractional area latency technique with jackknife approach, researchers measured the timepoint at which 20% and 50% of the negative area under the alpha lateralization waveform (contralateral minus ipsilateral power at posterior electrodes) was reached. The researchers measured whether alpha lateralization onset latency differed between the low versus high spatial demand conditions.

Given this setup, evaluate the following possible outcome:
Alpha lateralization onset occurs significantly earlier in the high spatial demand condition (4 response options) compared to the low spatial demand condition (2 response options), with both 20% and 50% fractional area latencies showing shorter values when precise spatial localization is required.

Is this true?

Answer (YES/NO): NO